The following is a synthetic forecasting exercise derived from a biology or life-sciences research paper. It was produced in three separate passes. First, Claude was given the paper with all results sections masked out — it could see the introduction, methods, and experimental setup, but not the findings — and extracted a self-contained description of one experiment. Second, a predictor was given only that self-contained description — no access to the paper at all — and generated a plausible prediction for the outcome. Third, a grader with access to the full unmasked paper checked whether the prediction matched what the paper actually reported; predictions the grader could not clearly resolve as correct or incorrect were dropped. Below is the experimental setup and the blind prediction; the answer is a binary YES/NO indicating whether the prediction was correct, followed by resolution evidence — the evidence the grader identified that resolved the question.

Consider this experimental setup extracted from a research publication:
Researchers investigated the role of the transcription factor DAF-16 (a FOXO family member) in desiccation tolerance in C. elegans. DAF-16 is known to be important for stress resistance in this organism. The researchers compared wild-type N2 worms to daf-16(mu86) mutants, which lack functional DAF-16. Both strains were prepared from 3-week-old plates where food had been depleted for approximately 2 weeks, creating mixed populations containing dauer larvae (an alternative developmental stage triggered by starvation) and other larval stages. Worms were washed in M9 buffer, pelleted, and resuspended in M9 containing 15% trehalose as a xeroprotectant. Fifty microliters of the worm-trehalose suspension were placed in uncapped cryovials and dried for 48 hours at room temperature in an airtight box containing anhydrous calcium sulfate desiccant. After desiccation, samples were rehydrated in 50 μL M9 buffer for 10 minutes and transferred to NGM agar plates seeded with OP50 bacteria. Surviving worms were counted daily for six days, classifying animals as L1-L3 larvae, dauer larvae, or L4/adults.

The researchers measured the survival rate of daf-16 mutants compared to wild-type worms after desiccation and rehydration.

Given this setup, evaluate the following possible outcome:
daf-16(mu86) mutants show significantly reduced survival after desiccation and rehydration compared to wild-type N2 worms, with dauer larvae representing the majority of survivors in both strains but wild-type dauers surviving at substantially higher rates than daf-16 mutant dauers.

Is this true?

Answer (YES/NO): NO